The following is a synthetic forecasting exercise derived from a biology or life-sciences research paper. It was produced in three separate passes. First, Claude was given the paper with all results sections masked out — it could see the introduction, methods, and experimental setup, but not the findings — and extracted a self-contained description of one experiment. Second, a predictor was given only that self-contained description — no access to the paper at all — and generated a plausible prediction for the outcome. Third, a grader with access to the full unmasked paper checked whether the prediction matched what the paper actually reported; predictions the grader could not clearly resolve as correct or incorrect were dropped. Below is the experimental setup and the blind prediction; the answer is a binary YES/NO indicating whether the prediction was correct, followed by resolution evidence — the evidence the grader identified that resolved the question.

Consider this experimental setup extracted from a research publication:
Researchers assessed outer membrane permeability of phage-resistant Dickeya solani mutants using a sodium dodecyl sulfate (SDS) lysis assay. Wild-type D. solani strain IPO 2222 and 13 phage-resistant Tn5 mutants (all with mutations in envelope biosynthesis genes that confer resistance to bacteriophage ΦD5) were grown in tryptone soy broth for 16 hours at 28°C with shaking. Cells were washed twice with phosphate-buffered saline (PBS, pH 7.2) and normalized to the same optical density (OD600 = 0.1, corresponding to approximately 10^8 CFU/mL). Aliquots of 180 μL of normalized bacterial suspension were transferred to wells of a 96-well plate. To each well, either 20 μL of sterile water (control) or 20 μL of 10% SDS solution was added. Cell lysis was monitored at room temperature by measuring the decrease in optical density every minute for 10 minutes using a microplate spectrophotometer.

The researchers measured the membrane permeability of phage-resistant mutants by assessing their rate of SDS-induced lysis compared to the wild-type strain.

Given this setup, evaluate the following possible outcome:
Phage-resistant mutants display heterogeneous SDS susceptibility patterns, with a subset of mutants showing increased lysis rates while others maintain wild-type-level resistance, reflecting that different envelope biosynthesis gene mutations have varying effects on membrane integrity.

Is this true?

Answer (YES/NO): NO